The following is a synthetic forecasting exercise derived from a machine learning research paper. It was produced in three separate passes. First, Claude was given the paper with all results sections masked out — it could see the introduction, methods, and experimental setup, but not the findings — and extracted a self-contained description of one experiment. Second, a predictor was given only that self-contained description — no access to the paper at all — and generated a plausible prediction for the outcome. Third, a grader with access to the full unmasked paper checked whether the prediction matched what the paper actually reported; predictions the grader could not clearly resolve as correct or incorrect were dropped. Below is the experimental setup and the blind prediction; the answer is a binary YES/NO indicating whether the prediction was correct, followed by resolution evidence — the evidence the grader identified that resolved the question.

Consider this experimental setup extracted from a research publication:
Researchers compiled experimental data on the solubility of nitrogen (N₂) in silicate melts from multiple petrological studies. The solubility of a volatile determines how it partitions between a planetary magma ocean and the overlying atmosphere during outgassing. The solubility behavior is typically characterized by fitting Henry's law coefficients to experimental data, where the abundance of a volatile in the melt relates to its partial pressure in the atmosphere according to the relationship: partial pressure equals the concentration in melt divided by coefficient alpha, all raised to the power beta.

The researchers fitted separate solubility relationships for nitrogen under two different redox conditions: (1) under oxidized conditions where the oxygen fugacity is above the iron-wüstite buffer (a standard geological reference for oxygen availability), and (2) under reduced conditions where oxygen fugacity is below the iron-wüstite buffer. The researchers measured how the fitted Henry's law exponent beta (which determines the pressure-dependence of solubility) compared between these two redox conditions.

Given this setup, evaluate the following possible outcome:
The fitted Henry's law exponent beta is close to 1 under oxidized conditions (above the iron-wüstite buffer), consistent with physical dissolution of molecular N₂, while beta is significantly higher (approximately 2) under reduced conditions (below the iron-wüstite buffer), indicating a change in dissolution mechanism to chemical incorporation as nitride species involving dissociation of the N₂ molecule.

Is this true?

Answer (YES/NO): NO